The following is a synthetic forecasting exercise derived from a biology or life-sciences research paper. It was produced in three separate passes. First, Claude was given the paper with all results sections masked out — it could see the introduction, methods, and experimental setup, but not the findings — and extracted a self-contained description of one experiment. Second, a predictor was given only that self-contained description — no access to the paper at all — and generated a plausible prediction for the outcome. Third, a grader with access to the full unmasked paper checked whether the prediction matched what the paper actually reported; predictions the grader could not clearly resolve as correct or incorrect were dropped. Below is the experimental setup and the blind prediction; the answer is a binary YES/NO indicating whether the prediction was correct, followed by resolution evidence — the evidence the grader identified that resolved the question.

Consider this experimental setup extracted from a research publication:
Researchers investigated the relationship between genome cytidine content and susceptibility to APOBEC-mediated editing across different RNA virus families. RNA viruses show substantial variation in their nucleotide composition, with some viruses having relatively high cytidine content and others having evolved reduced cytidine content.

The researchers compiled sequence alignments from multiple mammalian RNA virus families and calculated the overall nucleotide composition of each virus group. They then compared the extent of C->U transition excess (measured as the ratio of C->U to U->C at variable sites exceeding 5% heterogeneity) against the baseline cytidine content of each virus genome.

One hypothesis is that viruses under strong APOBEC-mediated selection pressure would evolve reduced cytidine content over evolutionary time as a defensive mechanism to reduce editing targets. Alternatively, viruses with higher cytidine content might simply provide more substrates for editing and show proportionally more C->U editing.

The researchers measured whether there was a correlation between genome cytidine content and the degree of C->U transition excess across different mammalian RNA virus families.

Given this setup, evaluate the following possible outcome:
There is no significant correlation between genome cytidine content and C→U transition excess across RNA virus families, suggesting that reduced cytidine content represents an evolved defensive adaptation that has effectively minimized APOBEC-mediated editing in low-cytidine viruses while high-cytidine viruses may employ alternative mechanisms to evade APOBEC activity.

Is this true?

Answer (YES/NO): NO